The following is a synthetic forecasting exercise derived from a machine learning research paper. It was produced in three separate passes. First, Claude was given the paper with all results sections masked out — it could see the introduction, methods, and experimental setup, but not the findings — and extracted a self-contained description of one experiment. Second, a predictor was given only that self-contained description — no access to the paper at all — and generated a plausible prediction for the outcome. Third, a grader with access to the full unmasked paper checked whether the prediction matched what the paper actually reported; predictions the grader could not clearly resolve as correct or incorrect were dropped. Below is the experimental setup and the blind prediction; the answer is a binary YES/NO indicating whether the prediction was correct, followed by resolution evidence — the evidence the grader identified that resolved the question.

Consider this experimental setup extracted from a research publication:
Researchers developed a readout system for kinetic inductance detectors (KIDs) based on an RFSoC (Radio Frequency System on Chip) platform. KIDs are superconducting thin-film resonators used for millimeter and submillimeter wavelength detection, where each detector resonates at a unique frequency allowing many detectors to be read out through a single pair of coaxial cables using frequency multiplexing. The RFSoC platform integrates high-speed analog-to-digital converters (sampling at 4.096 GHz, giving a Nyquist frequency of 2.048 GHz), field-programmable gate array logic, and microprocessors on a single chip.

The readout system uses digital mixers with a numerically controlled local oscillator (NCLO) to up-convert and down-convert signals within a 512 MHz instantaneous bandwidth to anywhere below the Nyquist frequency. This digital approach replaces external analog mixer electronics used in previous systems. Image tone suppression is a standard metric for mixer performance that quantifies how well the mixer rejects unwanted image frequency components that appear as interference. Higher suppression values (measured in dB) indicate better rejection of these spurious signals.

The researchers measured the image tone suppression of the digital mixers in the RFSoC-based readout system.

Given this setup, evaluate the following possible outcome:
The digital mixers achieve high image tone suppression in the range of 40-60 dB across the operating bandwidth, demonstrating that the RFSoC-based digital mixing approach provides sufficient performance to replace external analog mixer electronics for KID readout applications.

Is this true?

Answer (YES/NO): YES